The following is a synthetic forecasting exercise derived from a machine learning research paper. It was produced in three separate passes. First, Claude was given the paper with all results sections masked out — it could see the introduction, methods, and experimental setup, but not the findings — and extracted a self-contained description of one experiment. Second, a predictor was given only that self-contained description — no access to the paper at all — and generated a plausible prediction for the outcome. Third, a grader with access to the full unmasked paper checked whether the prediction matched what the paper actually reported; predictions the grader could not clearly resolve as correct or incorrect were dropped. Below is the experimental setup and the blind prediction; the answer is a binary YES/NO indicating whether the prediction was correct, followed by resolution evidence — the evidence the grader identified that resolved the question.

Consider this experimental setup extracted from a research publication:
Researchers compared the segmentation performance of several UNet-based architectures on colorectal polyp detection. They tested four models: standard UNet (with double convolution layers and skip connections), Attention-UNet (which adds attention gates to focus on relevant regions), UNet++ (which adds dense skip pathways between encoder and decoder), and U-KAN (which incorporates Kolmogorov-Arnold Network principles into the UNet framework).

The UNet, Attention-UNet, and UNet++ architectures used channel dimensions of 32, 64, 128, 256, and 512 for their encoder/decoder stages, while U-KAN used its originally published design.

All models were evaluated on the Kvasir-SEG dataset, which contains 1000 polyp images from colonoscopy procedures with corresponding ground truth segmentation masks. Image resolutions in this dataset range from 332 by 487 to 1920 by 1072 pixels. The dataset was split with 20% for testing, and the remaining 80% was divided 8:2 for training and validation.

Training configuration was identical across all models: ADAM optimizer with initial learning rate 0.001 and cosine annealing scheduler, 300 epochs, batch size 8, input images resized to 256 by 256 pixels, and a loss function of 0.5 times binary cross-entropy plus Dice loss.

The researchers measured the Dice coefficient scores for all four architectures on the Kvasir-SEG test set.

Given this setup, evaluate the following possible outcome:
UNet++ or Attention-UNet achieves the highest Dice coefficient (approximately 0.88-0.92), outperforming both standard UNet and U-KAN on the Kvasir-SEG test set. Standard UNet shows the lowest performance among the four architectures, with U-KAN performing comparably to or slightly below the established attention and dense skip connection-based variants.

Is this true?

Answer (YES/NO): NO